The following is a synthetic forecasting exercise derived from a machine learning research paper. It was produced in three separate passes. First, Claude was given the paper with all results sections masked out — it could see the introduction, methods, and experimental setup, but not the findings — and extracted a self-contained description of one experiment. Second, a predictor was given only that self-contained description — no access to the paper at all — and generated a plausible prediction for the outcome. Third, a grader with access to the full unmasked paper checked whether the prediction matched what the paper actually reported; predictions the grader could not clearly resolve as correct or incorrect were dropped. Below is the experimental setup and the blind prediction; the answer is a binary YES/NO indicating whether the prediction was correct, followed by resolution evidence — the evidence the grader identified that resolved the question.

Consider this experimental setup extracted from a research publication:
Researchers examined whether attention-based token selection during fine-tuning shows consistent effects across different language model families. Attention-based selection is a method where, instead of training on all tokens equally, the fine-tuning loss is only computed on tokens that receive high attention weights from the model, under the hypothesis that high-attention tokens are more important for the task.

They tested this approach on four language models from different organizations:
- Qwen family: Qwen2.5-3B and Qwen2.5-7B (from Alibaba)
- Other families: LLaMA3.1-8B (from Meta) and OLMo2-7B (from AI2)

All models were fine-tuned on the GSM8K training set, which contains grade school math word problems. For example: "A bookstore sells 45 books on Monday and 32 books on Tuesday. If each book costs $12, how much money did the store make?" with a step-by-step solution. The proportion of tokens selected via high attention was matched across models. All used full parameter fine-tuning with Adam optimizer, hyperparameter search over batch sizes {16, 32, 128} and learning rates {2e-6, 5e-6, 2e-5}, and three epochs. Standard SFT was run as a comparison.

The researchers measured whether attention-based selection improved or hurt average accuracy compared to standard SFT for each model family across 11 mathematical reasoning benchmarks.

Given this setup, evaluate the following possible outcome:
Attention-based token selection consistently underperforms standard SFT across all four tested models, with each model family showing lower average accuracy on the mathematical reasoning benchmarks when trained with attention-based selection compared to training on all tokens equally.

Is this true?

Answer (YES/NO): NO